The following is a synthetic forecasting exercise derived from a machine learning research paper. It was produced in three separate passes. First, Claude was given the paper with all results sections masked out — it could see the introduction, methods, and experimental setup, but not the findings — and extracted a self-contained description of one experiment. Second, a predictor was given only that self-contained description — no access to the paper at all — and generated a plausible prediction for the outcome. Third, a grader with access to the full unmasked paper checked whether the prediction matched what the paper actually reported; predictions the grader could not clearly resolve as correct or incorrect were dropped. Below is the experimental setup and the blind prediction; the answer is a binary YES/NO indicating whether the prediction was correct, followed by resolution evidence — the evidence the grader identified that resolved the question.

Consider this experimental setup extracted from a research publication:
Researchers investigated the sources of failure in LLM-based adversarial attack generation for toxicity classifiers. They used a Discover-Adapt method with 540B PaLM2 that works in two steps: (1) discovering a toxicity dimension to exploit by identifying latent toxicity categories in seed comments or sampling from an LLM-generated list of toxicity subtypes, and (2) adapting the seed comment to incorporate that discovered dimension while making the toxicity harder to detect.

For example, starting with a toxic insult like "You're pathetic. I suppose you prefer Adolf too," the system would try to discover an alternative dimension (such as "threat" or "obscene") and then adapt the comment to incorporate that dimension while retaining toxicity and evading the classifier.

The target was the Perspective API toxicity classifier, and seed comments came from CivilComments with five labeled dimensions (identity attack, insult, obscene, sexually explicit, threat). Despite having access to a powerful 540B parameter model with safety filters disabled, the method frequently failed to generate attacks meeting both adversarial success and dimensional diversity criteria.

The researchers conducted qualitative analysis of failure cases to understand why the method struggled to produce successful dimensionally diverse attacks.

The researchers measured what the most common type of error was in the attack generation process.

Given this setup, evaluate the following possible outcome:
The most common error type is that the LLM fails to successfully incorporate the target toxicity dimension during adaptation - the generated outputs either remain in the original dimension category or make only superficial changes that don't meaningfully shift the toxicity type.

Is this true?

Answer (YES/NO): YES